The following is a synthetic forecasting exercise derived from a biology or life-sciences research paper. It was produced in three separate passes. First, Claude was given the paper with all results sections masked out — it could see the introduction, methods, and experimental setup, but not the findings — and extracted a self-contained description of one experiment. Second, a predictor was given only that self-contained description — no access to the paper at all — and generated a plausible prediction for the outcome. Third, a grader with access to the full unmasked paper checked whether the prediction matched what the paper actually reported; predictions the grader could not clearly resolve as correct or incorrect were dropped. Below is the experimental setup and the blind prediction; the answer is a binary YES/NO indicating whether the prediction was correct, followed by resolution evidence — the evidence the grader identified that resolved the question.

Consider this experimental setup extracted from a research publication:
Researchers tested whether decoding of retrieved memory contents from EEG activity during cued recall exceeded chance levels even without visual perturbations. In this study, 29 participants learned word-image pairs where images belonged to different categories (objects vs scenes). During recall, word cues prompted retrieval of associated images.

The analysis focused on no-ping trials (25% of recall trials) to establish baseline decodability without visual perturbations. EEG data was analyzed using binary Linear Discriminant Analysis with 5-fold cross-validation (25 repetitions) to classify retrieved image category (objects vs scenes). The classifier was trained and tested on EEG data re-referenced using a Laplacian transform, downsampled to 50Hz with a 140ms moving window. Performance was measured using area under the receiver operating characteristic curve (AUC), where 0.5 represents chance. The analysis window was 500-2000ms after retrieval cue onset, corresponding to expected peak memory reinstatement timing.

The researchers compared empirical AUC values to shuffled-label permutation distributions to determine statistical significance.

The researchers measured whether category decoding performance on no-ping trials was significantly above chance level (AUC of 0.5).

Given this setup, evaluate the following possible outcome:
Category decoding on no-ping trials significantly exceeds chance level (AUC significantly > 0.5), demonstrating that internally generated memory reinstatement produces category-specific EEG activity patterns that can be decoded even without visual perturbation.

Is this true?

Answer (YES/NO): NO